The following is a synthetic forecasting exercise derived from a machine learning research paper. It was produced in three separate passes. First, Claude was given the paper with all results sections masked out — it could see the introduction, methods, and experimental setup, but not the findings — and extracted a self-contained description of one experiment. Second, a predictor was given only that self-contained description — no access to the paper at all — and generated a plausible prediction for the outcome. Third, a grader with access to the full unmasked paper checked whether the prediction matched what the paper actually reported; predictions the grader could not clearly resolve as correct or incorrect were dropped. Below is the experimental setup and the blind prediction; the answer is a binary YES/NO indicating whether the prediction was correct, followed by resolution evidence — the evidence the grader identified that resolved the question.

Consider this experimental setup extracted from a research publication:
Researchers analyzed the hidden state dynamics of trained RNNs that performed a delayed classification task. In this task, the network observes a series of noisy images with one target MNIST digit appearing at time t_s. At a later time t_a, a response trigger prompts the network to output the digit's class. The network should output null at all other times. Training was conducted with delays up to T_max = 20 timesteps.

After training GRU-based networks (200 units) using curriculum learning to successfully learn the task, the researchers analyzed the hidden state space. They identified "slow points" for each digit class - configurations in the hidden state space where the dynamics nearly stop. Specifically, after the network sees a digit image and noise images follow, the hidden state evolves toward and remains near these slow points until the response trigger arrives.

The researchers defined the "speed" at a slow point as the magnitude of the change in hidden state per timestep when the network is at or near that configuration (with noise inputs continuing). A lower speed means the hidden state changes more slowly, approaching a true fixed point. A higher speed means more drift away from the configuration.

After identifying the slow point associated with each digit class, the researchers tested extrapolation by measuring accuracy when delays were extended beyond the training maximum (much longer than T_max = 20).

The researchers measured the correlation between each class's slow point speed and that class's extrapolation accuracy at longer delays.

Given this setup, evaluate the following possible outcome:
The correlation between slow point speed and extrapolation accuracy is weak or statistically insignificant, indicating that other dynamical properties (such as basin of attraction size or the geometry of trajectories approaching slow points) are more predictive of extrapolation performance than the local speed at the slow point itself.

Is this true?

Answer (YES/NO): NO